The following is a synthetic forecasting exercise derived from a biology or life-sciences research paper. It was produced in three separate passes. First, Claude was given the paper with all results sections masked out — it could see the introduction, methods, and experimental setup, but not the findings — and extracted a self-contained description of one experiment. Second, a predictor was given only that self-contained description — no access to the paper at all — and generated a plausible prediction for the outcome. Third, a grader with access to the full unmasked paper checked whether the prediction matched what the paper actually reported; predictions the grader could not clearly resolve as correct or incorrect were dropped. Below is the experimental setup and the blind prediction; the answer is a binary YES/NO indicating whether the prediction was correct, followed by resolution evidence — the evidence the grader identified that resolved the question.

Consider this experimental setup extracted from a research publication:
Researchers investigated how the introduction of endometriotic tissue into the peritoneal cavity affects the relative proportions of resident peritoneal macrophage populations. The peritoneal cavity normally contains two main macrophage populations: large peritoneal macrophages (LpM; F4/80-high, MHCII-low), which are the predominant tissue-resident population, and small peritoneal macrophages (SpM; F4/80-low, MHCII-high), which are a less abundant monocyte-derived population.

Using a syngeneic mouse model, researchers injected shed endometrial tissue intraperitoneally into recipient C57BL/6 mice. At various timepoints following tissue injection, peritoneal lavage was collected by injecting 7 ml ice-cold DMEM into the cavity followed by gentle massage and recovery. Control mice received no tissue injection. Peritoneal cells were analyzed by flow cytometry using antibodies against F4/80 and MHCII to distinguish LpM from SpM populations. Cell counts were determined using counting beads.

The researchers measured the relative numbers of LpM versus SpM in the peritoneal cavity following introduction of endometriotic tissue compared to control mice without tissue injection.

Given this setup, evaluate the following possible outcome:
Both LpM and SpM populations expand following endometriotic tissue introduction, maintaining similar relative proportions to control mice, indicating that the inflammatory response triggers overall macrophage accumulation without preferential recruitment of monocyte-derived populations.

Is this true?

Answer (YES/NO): NO